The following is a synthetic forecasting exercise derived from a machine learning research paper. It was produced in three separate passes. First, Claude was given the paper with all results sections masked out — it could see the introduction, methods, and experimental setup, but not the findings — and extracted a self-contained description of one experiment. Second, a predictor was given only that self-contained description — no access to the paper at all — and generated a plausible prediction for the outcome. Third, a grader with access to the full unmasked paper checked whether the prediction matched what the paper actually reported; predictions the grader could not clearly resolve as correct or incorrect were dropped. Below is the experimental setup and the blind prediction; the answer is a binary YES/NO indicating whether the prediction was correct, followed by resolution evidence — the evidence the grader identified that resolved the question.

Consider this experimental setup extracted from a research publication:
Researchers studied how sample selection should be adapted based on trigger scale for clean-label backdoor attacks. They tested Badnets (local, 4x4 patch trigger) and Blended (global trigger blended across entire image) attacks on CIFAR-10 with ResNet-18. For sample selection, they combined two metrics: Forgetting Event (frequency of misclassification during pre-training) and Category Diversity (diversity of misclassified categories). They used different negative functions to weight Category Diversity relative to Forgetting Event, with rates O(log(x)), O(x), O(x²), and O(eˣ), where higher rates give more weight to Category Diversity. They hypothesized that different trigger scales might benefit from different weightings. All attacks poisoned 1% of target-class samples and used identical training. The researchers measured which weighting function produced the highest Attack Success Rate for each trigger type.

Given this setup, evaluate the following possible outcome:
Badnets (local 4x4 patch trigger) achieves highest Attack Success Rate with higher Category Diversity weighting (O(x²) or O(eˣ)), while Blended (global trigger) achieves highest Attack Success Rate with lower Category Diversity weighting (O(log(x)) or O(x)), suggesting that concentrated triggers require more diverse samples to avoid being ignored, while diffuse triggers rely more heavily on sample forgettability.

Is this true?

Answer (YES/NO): NO